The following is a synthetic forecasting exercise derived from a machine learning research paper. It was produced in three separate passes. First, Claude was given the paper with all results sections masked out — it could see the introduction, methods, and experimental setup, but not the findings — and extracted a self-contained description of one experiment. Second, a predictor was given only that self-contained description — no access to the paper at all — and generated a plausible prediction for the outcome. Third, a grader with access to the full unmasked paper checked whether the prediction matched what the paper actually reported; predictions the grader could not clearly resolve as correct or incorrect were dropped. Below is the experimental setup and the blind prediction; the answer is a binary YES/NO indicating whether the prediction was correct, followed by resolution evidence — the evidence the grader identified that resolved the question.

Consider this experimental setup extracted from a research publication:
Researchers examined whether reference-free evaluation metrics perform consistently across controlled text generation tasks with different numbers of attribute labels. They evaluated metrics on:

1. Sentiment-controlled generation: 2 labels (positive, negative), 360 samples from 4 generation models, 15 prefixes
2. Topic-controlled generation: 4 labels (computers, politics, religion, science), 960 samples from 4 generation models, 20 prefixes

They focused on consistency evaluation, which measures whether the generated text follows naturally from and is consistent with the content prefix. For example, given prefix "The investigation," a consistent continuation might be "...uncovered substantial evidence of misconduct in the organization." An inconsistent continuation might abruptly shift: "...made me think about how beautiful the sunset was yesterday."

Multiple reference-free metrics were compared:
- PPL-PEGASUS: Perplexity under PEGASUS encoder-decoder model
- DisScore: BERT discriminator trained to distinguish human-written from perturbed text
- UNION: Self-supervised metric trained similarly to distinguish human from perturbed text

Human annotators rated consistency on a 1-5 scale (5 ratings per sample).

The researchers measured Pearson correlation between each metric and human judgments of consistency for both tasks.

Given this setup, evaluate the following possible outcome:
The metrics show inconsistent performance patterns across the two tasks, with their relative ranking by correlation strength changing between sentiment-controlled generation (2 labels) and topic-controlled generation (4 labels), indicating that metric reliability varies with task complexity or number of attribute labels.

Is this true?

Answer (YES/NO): YES